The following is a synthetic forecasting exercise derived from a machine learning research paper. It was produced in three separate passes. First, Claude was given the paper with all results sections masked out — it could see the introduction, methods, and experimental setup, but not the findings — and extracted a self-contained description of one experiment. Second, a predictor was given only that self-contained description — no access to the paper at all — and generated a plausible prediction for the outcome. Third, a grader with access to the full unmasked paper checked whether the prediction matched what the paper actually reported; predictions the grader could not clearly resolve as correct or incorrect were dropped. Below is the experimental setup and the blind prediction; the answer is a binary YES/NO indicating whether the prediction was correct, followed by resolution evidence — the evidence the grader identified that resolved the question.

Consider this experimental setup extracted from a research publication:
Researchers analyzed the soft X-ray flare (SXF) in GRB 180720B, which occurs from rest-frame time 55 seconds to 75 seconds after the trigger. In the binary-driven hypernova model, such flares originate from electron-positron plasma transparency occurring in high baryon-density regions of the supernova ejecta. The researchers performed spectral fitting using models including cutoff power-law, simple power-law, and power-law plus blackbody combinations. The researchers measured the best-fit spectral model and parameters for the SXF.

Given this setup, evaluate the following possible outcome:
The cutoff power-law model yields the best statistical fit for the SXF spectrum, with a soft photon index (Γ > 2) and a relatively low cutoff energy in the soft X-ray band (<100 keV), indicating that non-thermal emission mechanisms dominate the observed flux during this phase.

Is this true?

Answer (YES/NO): NO